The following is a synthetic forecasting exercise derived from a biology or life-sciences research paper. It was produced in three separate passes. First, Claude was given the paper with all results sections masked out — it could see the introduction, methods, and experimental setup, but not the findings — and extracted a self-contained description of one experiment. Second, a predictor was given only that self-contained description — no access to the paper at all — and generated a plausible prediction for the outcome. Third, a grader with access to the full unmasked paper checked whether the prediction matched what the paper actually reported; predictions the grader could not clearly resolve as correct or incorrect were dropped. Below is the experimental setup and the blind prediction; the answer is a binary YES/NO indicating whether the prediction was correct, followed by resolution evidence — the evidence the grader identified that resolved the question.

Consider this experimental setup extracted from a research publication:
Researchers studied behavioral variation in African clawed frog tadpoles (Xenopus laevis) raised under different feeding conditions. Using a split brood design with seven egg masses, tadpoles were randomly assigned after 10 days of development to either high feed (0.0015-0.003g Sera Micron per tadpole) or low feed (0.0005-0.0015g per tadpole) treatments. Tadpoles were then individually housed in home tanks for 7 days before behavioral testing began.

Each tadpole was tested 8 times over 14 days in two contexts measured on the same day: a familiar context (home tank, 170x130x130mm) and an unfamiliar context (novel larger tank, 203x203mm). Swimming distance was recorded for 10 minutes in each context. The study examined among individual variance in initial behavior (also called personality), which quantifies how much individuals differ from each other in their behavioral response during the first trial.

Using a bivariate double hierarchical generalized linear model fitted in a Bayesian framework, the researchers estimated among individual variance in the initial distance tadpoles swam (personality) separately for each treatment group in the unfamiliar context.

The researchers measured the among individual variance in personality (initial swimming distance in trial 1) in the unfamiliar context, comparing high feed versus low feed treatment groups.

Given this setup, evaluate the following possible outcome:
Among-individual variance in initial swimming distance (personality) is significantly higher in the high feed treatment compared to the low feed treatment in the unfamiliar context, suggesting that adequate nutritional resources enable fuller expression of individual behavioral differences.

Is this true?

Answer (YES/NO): NO